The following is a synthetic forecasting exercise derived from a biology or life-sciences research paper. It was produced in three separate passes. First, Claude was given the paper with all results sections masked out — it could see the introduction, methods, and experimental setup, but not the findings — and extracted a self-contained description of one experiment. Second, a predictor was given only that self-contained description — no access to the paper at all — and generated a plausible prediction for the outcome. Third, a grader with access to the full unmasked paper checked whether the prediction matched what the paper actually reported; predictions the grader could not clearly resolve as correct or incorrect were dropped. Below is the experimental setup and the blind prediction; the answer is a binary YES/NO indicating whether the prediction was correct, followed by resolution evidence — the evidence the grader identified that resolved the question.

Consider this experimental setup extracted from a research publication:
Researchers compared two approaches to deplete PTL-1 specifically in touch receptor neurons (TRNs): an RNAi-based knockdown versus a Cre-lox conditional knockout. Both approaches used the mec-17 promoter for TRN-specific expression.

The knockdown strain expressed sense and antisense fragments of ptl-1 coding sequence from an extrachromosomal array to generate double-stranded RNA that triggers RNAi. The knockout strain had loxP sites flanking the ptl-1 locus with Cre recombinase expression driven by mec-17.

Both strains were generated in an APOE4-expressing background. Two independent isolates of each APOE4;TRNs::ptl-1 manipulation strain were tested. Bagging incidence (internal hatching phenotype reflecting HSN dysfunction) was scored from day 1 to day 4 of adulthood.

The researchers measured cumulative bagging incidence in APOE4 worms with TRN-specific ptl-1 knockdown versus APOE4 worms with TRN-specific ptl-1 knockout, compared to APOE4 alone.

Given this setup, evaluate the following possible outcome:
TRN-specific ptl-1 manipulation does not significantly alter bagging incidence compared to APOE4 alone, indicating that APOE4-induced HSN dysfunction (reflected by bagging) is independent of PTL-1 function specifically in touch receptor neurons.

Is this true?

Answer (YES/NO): NO